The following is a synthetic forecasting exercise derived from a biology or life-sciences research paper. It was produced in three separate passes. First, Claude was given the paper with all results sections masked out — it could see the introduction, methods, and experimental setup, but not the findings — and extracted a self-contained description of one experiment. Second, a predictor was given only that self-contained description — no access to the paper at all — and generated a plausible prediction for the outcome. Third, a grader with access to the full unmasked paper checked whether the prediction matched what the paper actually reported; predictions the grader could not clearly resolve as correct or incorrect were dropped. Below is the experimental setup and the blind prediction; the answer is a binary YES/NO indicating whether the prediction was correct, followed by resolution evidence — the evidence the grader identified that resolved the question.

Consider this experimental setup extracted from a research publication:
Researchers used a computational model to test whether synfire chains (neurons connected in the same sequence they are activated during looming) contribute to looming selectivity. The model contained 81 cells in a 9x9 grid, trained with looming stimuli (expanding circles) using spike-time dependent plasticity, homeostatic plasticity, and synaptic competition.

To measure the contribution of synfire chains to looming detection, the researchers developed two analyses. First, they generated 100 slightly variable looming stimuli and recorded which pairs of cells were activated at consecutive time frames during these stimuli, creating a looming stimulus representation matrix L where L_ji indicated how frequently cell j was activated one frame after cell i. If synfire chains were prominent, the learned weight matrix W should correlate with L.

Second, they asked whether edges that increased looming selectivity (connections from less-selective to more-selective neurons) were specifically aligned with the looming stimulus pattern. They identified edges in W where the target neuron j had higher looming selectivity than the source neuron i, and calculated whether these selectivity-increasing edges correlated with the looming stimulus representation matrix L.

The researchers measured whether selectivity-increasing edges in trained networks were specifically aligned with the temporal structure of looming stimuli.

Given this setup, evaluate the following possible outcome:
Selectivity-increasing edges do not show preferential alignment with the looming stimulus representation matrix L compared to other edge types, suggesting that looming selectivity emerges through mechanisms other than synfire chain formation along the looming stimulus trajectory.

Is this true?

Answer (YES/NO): NO